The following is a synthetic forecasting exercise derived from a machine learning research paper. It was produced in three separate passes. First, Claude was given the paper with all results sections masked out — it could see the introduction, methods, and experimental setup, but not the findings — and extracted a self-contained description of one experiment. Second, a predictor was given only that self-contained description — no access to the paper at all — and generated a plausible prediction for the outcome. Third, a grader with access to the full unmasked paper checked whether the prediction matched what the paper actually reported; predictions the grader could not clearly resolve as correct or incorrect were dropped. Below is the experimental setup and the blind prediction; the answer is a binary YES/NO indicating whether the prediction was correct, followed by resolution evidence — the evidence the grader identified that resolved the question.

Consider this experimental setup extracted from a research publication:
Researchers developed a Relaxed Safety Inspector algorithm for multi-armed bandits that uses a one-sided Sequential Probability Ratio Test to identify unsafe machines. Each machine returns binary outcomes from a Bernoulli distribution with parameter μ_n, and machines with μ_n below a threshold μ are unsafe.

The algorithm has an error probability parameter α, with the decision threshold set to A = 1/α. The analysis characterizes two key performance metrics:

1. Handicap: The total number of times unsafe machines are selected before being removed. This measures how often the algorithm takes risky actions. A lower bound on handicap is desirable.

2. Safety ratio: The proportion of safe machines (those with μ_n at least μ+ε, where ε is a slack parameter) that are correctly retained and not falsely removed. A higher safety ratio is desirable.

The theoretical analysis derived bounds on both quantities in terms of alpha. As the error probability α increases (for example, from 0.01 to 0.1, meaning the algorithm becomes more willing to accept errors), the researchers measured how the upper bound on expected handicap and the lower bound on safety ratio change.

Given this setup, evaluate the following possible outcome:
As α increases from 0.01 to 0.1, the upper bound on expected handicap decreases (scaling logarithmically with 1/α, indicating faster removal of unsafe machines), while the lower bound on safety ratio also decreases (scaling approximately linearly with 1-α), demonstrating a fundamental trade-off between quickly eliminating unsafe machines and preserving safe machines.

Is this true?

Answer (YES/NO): YES